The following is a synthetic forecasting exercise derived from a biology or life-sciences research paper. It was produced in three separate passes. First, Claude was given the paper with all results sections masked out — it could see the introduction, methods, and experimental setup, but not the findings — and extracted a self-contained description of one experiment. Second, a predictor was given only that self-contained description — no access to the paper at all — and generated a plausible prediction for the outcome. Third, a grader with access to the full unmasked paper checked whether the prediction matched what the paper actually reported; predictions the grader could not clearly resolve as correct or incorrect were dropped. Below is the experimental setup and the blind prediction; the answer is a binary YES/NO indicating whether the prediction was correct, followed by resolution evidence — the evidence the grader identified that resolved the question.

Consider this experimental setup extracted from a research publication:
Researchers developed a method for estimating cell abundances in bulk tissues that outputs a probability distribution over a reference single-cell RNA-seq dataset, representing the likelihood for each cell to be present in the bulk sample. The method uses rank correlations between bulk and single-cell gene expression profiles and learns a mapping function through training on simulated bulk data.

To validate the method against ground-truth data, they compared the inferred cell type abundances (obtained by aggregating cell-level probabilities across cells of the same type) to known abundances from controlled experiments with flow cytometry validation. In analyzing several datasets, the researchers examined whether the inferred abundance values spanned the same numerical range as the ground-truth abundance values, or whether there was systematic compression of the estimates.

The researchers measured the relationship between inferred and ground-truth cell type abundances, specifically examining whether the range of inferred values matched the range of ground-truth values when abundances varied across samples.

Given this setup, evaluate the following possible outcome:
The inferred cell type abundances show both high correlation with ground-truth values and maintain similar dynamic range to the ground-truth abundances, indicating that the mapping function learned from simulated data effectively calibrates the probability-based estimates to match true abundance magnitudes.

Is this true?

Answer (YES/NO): NO